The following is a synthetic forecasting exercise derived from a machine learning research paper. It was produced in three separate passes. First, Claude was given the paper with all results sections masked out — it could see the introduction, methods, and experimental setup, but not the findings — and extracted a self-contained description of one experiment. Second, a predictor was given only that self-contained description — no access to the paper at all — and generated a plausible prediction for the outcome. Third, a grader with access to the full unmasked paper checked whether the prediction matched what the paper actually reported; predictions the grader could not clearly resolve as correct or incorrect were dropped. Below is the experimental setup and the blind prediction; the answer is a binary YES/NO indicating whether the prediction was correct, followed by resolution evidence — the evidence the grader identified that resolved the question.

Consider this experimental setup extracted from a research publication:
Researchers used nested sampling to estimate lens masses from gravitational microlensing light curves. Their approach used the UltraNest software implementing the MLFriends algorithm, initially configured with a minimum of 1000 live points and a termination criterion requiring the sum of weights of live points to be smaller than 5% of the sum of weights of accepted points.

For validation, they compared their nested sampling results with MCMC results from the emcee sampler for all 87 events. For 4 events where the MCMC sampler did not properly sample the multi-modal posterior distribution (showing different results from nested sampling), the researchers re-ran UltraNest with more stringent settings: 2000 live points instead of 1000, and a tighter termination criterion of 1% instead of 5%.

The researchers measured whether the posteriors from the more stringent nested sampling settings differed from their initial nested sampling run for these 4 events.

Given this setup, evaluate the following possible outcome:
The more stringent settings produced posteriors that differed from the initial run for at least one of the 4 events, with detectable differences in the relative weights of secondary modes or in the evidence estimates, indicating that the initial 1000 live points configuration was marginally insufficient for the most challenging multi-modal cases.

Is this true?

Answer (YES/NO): NO